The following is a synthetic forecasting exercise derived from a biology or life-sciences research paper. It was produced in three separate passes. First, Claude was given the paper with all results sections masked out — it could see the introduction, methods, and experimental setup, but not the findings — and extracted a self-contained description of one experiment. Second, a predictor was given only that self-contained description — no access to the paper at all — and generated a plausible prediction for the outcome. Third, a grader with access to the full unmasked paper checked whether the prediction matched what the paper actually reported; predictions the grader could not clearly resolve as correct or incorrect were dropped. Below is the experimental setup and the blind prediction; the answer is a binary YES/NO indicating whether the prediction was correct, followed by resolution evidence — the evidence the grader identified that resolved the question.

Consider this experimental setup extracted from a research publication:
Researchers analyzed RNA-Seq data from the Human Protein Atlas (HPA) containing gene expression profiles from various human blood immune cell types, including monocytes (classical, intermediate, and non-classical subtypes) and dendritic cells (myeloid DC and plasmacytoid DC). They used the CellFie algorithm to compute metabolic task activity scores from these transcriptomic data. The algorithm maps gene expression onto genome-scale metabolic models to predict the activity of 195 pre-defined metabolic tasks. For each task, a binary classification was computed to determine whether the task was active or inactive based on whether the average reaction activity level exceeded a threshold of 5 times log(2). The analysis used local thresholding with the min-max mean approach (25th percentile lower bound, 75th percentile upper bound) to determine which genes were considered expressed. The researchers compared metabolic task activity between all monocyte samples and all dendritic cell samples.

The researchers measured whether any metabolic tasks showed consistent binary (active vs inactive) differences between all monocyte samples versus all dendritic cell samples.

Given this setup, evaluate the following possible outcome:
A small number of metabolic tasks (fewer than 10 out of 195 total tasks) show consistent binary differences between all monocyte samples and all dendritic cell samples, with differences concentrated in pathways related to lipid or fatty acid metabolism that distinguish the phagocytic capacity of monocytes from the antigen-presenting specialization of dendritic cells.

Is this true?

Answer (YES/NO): NO